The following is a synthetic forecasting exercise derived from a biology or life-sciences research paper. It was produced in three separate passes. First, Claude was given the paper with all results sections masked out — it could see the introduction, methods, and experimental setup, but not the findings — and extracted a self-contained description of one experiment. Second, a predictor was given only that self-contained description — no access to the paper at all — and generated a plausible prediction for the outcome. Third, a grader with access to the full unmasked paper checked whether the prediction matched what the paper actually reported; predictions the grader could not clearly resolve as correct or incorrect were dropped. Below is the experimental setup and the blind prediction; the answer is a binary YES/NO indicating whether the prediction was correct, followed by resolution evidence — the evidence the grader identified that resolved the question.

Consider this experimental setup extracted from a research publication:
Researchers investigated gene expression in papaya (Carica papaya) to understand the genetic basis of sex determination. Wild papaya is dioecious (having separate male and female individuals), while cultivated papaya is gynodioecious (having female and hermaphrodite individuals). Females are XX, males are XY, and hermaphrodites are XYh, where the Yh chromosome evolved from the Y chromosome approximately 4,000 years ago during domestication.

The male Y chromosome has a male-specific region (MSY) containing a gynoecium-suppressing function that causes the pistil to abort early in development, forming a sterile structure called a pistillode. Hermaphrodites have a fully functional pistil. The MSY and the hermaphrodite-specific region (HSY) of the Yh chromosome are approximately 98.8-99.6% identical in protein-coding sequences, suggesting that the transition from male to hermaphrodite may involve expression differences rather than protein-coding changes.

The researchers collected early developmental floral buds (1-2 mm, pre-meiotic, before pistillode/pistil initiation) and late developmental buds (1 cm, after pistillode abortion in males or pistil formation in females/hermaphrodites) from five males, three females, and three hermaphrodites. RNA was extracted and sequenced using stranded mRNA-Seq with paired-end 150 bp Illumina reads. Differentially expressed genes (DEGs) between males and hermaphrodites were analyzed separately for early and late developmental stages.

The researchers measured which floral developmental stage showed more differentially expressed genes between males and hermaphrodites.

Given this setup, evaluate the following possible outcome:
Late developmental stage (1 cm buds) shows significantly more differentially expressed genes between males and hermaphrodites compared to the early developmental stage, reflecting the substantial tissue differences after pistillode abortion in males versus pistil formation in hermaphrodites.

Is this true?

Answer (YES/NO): YES